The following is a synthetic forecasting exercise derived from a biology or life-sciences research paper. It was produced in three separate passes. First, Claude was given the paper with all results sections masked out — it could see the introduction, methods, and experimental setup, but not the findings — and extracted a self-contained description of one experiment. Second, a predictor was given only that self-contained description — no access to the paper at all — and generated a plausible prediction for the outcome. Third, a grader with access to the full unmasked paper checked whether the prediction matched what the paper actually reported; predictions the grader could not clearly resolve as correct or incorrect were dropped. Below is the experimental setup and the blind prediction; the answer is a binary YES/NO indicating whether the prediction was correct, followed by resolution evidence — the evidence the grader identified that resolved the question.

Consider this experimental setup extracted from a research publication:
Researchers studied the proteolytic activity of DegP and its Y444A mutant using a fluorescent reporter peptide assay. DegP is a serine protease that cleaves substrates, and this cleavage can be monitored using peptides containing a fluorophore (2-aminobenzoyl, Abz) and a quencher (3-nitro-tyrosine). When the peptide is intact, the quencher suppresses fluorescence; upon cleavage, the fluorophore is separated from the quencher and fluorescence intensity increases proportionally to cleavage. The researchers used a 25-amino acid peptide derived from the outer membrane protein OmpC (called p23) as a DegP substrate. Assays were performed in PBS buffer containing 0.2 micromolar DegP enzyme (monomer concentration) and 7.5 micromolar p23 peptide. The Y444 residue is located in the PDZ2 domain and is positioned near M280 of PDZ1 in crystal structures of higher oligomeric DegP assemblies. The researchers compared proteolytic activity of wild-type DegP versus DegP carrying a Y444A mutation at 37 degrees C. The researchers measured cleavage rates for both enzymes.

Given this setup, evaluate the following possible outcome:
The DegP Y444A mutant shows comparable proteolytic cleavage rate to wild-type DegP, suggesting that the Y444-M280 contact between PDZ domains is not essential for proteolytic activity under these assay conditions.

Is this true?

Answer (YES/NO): YES